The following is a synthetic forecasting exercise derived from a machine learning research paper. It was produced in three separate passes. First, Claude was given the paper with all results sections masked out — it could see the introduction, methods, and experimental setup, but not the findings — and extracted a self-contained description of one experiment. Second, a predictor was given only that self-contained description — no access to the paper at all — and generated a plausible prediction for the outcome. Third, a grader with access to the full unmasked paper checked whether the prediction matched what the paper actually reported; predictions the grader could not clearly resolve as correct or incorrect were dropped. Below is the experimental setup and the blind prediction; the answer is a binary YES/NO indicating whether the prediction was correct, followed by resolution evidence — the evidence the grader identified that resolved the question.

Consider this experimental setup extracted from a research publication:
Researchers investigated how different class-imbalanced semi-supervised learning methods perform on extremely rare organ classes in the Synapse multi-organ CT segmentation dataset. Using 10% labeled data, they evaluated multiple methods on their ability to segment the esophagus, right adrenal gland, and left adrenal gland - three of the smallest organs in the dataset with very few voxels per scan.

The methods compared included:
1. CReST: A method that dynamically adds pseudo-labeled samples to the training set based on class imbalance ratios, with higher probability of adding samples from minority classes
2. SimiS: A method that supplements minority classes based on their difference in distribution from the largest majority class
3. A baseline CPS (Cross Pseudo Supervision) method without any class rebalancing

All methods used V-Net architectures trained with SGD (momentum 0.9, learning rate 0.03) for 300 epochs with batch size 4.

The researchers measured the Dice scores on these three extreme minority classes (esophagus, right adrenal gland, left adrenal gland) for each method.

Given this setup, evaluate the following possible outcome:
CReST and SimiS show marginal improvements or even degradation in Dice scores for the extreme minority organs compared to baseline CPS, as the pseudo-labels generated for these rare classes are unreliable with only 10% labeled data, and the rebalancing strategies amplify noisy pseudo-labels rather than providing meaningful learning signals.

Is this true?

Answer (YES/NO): NO